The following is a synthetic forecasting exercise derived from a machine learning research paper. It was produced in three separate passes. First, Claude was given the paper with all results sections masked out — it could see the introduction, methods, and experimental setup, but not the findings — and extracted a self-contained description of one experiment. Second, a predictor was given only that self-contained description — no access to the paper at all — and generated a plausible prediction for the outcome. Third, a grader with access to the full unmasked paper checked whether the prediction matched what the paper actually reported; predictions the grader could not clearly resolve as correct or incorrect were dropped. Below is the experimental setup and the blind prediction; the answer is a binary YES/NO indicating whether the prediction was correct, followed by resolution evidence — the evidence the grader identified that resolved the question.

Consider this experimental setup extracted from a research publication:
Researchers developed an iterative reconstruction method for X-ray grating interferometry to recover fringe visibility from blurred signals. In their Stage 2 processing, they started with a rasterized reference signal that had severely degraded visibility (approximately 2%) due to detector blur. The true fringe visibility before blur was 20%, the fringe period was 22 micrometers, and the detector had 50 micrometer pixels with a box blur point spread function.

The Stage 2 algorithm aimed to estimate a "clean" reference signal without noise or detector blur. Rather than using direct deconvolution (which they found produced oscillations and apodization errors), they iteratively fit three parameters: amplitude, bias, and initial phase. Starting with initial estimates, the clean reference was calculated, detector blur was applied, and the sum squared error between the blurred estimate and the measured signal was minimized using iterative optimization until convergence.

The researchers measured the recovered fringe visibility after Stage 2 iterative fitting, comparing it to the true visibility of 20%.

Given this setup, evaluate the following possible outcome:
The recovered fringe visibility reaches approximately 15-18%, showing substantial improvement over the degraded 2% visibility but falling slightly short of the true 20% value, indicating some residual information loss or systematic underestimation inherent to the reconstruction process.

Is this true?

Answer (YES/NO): NO